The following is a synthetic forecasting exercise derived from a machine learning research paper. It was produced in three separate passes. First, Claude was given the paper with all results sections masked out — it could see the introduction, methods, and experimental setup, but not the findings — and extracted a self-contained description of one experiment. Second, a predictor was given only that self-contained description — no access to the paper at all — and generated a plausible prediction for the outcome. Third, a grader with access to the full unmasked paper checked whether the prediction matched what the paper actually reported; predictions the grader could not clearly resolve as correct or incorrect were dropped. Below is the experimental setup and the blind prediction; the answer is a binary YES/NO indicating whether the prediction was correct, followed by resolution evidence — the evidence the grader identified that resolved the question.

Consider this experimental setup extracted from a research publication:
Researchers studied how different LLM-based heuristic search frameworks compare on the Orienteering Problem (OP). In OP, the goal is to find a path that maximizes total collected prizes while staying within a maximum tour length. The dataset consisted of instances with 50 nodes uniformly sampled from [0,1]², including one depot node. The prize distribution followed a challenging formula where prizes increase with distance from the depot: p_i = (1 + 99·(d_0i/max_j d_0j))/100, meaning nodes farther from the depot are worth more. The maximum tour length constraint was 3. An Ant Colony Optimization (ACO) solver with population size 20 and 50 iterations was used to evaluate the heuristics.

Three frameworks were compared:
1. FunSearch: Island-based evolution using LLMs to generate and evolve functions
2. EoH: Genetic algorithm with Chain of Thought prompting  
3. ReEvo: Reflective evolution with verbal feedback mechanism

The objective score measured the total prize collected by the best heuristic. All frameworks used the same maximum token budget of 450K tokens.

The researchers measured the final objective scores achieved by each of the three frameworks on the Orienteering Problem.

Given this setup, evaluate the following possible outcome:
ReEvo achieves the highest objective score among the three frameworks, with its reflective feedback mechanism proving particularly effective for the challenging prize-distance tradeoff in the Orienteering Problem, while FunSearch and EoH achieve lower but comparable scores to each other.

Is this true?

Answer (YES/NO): NO